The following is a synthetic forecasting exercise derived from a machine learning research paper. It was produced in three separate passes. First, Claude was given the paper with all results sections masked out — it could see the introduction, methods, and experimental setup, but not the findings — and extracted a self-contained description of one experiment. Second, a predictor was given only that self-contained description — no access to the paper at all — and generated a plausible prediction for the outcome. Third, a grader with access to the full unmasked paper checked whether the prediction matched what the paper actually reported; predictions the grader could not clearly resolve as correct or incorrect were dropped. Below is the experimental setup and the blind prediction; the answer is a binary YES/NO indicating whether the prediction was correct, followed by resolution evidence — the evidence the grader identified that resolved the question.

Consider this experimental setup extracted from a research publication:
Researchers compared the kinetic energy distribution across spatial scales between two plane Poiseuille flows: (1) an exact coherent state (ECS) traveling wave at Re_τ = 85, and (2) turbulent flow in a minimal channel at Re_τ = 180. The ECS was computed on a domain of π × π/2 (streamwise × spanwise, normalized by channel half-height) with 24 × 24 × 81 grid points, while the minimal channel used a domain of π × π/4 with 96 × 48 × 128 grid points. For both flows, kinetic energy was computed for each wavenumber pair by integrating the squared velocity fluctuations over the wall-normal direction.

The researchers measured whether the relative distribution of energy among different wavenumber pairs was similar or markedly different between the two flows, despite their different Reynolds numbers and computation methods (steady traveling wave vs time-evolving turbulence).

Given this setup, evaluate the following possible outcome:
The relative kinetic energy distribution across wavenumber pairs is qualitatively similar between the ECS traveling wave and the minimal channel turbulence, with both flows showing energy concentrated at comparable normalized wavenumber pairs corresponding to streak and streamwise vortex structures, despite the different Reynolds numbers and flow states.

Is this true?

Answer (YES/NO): YES